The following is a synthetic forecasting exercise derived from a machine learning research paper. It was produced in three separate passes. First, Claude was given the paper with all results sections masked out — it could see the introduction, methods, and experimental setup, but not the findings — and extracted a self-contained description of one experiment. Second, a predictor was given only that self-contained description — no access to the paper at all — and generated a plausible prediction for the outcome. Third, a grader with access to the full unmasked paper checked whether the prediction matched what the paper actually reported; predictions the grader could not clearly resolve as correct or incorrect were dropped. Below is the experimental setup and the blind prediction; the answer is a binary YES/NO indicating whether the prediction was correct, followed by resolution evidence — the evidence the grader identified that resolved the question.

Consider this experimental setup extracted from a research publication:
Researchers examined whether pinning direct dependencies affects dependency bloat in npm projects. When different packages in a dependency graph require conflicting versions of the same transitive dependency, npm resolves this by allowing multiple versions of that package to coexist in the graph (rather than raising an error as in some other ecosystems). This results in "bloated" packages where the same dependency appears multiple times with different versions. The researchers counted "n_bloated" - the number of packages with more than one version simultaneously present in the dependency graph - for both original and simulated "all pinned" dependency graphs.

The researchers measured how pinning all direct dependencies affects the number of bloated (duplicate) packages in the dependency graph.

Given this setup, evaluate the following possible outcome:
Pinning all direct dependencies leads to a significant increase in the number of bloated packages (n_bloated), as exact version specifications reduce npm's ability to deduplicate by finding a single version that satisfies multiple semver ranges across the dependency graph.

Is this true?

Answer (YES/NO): YES